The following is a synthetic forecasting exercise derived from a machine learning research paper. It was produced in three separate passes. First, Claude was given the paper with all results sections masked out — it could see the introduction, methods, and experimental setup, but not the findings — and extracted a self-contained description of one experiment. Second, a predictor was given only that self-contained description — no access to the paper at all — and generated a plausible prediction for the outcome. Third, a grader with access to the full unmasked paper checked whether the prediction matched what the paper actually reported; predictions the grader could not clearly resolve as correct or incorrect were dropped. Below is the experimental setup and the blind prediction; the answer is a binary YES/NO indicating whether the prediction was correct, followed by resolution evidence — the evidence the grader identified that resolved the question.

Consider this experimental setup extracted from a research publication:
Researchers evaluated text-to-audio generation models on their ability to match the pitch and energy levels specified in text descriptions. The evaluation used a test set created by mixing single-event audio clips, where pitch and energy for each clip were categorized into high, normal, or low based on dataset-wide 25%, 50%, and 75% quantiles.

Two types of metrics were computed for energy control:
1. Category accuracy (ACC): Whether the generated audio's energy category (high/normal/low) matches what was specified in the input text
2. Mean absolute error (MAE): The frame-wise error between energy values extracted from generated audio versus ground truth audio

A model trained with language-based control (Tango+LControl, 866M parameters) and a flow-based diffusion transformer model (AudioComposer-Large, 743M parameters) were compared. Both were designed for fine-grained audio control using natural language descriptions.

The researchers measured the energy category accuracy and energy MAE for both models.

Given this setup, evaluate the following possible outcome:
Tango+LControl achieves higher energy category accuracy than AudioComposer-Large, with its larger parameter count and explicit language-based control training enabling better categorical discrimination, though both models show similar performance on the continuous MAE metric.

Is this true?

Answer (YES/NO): NO